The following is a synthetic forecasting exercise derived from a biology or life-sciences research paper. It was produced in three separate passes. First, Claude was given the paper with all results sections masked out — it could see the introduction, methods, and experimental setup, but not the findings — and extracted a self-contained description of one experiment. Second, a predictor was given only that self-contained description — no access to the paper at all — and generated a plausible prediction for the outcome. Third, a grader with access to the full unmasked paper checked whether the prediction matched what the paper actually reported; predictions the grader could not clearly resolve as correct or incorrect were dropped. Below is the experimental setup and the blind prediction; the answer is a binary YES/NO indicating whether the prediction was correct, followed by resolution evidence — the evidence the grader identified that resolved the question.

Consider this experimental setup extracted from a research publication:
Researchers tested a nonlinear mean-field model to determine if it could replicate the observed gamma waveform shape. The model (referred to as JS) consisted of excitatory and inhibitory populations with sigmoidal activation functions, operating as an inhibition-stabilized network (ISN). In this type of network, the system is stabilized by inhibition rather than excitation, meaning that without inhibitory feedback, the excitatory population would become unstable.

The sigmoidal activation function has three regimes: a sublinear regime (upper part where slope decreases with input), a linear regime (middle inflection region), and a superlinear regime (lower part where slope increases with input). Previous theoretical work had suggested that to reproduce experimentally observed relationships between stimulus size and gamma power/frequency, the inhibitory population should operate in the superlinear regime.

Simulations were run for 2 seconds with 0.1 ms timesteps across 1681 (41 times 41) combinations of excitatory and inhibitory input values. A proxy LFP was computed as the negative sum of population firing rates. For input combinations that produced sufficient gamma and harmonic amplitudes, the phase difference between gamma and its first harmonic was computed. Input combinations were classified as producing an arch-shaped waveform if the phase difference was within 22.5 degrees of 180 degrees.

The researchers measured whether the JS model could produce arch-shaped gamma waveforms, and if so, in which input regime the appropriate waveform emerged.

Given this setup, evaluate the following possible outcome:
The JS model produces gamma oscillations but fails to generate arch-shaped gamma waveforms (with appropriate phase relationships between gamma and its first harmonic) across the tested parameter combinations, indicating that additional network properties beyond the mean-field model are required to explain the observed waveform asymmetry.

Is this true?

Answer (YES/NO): NO